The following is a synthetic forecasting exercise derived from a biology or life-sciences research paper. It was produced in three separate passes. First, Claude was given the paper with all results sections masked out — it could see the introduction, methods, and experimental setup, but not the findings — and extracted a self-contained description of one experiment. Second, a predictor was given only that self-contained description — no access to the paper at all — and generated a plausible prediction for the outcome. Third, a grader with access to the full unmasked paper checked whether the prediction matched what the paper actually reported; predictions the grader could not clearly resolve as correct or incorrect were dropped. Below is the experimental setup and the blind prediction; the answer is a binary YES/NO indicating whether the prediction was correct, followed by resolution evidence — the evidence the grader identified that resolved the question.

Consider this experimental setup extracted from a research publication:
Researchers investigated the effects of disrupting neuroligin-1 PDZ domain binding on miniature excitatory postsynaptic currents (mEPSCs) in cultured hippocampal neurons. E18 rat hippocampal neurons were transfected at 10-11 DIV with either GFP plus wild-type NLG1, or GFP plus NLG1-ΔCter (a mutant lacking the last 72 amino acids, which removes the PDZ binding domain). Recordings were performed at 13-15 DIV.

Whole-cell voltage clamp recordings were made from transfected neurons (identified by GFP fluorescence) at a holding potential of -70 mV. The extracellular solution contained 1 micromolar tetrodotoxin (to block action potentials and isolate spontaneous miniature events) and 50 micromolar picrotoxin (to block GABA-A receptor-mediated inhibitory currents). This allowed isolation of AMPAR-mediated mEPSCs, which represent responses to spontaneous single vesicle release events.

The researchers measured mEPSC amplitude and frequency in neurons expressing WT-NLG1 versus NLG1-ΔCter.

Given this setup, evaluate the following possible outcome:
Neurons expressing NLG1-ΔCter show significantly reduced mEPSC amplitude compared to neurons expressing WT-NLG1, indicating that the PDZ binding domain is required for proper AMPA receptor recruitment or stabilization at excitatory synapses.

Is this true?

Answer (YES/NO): NO